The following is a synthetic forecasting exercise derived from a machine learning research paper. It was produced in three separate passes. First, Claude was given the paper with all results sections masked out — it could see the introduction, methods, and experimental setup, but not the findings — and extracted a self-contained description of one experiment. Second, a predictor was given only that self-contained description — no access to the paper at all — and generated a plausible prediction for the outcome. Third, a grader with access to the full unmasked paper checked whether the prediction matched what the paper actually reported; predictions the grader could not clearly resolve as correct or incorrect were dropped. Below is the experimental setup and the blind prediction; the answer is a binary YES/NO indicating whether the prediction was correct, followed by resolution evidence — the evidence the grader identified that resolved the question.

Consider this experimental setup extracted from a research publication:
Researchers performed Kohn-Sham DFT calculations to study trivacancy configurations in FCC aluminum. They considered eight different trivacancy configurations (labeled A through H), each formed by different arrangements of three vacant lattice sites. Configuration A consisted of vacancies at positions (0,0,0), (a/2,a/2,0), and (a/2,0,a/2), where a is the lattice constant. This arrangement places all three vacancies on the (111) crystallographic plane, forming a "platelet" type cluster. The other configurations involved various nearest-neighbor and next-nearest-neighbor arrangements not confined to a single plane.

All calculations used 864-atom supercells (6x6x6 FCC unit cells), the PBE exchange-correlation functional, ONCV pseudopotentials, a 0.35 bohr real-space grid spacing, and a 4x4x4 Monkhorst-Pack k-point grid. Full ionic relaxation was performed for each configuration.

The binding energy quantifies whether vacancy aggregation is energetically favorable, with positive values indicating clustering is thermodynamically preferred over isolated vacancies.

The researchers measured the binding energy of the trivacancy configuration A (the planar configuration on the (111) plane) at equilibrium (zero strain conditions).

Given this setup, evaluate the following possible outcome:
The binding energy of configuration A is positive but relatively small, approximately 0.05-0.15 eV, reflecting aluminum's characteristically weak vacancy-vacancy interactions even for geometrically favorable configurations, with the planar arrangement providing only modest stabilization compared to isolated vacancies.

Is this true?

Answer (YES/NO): NO